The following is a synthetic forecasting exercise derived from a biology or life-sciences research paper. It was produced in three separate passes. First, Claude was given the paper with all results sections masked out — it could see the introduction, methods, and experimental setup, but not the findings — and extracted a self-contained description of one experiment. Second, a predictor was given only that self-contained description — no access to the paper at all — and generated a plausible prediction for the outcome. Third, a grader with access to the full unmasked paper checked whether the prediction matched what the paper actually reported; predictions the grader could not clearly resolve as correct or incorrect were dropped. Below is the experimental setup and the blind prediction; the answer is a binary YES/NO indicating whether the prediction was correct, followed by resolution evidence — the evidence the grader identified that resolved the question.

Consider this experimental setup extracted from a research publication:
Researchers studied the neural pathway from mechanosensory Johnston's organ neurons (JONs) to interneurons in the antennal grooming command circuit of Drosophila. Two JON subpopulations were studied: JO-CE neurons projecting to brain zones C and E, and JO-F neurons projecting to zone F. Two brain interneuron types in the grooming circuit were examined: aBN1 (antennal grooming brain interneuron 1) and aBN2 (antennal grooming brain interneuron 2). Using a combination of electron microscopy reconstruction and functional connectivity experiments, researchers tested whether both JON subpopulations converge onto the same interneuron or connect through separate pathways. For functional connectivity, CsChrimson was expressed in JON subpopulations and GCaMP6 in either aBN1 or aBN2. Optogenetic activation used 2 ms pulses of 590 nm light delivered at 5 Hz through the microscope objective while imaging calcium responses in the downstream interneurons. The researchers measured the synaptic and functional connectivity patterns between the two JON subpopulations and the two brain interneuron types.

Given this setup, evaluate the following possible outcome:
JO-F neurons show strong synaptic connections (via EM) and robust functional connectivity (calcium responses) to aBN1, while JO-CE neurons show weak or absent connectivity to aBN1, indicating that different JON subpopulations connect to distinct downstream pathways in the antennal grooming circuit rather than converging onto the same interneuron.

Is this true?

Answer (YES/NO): NO